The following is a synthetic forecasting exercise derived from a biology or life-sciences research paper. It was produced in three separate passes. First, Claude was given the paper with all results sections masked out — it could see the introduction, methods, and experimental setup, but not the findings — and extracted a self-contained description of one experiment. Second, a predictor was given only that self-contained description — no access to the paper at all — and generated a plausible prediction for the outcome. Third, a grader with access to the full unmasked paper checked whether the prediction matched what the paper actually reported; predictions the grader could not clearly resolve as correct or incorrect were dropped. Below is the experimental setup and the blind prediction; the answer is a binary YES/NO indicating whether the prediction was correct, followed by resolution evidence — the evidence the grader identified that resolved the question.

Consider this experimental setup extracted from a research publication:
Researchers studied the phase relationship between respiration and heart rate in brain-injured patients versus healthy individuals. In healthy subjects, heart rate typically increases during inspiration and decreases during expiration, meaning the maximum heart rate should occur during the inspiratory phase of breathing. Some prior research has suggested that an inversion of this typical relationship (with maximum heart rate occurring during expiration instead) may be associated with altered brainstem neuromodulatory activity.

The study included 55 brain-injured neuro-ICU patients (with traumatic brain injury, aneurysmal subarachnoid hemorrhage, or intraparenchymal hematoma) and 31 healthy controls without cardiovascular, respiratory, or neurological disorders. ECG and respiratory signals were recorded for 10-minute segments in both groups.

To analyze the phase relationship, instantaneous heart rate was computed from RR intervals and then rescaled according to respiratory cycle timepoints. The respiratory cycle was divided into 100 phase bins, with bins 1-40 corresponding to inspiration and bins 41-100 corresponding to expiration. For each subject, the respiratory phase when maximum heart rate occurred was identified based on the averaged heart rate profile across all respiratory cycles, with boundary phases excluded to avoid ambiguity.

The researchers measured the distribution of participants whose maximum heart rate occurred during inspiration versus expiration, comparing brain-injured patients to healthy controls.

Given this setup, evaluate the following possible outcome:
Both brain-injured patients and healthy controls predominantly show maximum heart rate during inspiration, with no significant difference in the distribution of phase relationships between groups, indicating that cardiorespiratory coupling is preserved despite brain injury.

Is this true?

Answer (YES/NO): NO